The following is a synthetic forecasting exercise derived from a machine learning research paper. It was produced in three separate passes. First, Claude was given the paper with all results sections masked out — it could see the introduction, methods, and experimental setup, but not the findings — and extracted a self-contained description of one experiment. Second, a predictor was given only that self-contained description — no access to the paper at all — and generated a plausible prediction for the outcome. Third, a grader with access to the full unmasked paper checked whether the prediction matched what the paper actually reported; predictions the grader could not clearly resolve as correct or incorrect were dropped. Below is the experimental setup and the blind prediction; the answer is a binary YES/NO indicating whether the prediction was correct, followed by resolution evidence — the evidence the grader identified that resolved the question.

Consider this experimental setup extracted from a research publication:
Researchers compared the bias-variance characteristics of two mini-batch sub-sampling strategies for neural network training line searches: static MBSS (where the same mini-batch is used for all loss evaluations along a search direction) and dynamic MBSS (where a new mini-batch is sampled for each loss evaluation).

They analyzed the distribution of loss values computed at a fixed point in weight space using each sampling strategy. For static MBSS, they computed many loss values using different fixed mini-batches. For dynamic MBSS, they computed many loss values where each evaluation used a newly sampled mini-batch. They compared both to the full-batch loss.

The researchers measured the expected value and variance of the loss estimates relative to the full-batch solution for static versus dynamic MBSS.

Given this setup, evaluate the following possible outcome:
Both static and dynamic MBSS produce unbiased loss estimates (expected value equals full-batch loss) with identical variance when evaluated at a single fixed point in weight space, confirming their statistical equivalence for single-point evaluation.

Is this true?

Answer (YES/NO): NO